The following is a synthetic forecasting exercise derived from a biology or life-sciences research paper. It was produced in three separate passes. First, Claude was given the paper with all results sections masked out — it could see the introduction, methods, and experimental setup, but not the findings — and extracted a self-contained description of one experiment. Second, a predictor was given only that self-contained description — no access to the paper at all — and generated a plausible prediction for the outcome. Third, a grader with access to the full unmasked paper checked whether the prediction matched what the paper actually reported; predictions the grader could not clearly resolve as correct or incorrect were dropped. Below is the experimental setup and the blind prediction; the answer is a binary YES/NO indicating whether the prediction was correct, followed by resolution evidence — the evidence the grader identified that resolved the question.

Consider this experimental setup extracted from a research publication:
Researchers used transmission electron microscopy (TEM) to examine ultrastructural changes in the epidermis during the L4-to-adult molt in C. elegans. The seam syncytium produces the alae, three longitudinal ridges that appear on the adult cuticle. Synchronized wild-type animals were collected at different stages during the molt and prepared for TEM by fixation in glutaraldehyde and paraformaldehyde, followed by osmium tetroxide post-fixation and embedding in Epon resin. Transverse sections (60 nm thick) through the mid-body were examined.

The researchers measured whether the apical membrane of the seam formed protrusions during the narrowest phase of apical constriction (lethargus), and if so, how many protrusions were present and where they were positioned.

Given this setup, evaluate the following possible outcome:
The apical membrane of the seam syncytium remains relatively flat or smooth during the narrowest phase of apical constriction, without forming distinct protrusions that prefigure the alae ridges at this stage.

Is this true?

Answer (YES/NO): NO